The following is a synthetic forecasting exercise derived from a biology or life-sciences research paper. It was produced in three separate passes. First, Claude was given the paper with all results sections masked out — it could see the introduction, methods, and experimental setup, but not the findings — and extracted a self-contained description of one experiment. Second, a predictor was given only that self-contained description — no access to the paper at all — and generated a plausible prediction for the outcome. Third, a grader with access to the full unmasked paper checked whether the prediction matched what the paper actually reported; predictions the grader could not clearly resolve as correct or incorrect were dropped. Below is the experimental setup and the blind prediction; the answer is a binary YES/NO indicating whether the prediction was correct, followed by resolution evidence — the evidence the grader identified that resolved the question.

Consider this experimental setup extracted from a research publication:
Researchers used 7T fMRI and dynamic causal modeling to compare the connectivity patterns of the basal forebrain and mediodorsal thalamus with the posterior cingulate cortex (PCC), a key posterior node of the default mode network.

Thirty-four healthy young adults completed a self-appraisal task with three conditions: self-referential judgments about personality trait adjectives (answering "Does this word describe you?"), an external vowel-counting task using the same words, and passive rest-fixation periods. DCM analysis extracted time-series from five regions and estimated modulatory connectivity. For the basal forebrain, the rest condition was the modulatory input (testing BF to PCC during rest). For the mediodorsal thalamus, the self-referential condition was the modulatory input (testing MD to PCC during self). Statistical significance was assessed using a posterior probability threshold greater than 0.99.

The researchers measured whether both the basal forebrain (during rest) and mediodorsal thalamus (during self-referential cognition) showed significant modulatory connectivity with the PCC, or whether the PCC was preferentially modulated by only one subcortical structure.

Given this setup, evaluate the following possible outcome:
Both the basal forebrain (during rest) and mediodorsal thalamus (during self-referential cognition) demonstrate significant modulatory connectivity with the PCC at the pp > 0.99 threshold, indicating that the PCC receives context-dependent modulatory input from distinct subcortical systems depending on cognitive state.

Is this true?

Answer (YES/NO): YES